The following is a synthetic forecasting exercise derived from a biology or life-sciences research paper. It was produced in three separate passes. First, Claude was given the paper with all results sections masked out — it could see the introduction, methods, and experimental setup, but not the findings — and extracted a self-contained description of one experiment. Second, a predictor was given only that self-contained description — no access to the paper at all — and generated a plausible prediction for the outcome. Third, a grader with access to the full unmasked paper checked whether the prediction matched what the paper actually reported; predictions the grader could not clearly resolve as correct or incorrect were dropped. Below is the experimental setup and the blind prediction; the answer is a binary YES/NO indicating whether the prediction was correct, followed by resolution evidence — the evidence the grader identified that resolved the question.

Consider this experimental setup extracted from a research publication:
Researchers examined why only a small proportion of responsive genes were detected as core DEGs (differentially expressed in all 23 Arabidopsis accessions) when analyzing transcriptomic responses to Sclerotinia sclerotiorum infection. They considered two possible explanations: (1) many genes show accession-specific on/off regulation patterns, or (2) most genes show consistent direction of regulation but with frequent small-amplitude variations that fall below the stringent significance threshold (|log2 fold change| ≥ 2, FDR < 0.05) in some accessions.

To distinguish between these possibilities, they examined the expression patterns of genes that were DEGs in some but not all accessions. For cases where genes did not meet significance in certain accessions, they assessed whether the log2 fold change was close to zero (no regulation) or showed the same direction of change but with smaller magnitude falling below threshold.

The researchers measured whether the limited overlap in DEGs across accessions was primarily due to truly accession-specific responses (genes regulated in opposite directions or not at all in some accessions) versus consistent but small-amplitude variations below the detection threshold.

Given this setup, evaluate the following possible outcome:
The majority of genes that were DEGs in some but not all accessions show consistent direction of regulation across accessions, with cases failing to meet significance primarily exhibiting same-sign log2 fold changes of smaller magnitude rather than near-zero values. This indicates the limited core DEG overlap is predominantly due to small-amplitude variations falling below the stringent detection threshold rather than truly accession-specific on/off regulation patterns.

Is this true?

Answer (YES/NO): YES